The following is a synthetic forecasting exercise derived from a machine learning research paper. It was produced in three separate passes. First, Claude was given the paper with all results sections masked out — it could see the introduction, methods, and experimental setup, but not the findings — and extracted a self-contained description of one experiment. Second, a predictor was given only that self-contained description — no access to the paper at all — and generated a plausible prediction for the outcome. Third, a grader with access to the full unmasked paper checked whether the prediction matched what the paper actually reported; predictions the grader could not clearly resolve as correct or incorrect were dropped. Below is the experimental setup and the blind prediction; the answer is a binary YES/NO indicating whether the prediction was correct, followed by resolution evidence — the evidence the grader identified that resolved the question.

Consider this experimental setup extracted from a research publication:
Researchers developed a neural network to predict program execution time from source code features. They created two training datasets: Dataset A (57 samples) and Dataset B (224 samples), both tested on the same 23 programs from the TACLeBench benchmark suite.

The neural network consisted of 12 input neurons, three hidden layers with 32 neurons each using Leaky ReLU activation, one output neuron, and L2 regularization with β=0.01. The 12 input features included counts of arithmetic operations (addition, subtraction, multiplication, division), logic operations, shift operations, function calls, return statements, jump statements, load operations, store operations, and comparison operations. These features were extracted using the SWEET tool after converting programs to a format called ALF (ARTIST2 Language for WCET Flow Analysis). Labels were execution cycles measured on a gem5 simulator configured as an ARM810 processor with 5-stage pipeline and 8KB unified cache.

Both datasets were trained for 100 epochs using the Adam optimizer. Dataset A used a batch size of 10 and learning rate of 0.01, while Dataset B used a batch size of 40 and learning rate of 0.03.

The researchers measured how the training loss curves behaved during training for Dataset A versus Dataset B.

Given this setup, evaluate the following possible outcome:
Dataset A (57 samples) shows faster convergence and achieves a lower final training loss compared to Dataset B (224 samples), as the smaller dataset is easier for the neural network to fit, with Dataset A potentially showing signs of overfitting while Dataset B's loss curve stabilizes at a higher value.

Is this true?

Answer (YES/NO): NO